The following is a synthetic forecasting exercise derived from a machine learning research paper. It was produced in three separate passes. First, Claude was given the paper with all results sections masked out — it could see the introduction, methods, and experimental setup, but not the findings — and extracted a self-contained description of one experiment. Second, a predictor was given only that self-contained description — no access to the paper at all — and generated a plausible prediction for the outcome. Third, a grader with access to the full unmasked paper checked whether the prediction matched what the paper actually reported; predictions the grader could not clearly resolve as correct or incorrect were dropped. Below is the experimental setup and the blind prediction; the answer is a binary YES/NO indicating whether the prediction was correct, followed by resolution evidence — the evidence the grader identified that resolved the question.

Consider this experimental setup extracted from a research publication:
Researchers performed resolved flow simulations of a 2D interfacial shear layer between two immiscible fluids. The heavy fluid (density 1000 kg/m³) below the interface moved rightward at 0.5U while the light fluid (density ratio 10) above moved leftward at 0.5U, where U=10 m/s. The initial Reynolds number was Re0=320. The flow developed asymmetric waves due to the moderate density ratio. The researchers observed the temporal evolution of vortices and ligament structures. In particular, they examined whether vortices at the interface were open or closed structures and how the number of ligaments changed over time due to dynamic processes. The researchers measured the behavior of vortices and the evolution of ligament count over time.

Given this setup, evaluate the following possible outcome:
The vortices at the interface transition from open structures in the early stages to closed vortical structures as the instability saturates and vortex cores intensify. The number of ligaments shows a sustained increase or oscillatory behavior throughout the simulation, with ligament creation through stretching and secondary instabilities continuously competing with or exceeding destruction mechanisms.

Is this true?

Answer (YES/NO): NO